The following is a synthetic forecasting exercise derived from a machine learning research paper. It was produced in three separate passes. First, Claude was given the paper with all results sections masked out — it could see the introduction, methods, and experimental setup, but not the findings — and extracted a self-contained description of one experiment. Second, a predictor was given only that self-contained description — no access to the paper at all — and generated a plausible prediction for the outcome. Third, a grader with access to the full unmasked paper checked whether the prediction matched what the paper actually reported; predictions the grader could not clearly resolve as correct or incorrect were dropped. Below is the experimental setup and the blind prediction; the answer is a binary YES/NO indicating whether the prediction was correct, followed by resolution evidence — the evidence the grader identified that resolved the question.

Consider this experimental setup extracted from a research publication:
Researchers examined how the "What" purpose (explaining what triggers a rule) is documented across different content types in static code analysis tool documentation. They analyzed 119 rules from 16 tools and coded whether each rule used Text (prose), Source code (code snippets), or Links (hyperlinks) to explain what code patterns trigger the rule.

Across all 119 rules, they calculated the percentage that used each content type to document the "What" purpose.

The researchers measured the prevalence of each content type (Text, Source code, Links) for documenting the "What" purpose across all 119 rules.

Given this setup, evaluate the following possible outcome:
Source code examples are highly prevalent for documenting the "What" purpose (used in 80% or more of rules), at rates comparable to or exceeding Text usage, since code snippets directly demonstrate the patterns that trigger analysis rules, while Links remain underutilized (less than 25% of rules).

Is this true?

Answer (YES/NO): NO